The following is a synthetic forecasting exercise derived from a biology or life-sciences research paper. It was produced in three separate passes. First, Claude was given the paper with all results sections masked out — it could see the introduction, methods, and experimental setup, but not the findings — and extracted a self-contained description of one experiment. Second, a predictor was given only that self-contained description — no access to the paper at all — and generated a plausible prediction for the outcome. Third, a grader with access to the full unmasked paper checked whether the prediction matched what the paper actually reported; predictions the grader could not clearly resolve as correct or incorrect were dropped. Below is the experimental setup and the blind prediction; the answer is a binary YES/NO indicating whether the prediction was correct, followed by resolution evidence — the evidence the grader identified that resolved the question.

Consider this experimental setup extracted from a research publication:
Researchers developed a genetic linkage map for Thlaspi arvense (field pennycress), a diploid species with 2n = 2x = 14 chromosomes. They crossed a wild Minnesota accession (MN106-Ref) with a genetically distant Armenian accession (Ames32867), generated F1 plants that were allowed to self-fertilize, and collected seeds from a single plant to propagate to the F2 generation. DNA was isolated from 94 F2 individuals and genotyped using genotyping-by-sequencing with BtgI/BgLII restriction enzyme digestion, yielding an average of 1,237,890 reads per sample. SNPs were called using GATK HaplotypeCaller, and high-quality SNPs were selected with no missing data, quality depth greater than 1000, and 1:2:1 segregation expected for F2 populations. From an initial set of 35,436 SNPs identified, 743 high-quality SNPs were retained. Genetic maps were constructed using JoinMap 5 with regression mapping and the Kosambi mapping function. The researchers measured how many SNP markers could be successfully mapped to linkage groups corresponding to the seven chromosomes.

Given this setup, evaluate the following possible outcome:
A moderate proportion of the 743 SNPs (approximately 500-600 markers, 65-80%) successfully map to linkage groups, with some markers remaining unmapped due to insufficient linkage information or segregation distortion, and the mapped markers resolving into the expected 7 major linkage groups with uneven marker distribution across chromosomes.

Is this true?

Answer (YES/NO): NO